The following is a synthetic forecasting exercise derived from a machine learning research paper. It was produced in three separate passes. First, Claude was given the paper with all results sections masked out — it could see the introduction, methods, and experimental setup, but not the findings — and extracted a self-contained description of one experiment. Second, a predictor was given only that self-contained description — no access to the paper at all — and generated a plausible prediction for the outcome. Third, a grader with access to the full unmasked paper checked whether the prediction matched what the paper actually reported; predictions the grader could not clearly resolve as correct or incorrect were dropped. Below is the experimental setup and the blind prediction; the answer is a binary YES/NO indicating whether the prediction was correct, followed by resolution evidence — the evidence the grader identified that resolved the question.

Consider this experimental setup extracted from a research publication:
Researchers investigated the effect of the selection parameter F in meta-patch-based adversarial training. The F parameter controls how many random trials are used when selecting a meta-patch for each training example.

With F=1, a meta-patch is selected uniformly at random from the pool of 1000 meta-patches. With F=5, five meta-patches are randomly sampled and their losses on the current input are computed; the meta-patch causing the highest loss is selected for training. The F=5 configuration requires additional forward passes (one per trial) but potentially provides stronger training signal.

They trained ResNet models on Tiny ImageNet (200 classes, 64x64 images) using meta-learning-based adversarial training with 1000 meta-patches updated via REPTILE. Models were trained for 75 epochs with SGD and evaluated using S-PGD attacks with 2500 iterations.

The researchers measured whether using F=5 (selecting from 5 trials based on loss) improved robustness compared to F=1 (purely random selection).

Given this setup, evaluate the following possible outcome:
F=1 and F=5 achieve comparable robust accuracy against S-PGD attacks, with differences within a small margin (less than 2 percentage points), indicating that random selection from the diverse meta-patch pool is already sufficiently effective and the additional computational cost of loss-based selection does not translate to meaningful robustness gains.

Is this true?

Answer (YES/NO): NO